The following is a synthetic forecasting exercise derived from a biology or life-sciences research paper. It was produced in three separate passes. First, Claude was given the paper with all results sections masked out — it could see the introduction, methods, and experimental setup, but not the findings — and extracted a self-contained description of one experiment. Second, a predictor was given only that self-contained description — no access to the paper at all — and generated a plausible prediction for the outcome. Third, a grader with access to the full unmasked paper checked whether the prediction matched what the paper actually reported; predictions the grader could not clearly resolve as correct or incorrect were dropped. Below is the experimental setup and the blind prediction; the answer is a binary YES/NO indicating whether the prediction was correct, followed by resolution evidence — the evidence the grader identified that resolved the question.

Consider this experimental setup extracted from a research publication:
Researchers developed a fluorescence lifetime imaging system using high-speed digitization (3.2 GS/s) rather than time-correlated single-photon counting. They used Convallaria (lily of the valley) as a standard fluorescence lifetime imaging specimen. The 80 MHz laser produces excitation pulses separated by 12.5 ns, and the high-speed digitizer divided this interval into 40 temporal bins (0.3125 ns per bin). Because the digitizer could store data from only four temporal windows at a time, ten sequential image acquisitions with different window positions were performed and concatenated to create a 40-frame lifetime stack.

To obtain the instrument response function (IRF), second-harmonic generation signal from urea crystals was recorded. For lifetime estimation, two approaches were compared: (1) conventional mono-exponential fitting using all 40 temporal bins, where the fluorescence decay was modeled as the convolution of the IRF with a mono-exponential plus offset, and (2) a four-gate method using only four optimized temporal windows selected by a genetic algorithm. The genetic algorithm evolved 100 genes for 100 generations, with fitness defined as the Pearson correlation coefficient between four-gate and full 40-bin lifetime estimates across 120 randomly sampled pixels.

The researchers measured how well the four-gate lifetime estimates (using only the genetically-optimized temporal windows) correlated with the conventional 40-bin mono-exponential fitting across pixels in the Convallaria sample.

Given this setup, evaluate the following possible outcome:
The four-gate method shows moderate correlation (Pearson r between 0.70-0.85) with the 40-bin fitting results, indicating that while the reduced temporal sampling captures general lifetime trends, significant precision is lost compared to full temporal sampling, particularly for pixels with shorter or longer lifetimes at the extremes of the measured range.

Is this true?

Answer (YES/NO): NO